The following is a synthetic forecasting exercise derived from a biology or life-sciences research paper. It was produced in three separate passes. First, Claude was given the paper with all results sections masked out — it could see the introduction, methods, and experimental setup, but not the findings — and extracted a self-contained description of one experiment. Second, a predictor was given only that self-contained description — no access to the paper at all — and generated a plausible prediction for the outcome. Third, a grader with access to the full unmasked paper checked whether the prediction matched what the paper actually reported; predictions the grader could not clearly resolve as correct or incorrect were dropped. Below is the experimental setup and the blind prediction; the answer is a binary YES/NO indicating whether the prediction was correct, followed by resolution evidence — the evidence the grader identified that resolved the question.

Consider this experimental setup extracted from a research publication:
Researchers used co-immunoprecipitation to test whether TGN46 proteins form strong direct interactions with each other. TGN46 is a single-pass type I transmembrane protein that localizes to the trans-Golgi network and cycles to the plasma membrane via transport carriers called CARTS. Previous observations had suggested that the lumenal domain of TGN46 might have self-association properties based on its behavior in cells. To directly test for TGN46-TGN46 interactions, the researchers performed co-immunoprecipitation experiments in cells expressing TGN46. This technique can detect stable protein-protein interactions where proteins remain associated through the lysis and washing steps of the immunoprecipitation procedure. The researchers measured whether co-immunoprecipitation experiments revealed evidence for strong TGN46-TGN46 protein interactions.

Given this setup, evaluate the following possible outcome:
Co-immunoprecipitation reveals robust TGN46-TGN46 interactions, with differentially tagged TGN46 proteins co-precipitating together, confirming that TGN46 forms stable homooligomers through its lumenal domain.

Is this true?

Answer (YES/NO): NO